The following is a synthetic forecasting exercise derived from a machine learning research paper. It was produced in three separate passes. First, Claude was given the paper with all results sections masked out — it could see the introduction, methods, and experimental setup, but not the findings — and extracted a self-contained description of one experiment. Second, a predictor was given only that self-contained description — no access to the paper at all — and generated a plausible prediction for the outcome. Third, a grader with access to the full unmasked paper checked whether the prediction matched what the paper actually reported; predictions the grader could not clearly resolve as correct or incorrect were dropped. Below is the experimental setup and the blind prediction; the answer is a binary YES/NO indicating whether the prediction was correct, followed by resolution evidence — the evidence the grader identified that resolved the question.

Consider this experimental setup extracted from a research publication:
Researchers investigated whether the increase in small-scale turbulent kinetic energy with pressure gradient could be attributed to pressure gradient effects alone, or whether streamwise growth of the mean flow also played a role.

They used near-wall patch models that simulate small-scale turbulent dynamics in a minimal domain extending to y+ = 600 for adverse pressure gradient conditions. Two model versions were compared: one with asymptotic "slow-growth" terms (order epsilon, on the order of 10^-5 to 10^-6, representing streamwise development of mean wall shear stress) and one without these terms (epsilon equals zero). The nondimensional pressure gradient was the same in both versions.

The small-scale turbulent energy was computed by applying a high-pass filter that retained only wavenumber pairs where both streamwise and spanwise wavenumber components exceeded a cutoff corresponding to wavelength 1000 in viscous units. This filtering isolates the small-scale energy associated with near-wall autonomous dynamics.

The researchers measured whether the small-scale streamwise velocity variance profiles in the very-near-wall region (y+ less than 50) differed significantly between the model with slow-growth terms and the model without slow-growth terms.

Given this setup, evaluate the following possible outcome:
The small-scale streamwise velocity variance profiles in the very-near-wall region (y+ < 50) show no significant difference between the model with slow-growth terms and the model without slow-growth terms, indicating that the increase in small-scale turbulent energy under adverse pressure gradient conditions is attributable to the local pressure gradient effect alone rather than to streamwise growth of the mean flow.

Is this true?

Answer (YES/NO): YES